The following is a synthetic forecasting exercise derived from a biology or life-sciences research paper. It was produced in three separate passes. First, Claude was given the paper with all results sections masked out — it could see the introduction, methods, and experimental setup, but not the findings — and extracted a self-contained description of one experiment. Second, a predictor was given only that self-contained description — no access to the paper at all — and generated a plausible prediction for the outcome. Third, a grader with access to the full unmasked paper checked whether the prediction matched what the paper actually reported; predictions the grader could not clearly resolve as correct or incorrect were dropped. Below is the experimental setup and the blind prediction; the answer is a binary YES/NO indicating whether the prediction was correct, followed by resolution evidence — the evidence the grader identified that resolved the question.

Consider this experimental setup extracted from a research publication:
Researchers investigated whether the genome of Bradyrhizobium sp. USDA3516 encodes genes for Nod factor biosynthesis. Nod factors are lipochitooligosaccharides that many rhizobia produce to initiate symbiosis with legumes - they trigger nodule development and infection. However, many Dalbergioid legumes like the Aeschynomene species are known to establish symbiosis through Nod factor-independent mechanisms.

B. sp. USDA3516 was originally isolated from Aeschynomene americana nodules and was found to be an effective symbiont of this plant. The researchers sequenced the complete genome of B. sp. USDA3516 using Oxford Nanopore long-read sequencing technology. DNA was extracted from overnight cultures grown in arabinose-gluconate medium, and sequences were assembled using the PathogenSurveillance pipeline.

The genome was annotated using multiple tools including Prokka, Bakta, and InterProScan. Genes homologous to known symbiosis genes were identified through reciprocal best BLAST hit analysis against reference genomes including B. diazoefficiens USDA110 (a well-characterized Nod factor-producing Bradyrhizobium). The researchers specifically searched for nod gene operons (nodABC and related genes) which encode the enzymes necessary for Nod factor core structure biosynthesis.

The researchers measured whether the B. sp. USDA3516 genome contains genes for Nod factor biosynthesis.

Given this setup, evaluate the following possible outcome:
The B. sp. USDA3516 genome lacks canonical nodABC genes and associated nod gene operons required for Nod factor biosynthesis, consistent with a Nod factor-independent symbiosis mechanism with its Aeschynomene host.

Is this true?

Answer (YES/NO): NO